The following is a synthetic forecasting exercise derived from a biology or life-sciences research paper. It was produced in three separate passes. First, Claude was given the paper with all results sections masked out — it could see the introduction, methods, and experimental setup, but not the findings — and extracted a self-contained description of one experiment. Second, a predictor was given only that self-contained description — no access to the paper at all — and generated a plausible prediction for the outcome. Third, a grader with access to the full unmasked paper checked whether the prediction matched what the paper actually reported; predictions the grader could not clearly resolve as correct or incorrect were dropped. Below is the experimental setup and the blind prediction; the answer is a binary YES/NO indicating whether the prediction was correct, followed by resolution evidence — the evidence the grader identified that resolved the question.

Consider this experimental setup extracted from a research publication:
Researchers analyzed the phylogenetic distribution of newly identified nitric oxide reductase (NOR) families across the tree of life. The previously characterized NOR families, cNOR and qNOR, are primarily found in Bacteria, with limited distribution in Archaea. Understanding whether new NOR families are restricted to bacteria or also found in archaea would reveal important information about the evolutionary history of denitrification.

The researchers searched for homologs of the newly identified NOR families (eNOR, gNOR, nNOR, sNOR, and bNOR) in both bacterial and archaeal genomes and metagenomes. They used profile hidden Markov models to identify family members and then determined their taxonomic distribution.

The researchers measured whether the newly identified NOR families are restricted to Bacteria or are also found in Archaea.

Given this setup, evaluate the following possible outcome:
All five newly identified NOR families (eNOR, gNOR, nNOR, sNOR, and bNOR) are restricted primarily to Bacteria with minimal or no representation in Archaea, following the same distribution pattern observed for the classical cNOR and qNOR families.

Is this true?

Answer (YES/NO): NO